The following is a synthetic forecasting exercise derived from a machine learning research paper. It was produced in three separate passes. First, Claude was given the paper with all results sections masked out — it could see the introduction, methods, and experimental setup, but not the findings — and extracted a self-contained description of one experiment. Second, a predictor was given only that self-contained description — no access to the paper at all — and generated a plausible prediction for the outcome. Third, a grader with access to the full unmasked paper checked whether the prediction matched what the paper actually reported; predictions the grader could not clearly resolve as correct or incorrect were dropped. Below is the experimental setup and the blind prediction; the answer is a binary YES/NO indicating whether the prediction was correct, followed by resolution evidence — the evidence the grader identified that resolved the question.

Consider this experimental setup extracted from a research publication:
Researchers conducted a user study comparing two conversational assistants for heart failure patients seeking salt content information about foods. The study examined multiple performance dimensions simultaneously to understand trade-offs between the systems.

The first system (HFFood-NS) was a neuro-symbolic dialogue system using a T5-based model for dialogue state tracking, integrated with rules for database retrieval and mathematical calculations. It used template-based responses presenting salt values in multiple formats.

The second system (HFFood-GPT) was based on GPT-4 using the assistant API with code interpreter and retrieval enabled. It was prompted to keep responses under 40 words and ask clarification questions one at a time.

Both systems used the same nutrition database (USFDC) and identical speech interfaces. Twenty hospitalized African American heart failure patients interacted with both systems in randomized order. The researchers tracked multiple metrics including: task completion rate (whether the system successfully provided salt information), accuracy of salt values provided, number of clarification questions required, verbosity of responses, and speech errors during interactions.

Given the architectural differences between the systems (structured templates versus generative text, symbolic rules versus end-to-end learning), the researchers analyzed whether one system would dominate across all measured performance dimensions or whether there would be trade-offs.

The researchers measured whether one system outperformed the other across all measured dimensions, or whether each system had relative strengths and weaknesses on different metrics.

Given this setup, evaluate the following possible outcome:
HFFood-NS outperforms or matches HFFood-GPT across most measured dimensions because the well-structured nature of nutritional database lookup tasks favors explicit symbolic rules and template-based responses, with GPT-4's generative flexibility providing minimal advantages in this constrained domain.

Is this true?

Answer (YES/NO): NO